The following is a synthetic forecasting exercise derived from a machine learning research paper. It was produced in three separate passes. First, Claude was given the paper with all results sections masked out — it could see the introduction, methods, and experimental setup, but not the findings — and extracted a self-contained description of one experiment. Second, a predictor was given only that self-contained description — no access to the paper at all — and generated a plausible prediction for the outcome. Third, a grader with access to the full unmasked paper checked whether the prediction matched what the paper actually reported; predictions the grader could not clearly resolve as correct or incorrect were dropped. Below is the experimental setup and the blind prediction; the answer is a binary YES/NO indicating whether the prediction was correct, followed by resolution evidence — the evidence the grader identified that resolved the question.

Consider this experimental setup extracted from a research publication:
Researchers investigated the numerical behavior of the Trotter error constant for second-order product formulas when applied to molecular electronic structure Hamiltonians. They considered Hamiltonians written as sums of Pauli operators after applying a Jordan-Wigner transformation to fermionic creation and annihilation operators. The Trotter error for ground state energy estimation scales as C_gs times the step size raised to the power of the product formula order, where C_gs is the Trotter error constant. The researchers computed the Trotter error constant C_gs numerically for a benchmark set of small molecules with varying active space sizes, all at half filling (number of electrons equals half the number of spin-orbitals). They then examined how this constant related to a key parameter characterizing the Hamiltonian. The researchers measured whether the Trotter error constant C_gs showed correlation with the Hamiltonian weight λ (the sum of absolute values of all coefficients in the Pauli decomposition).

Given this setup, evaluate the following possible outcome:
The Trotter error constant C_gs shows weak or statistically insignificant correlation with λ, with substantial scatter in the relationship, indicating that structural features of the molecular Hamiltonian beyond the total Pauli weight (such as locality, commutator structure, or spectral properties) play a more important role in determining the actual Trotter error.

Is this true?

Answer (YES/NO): NO